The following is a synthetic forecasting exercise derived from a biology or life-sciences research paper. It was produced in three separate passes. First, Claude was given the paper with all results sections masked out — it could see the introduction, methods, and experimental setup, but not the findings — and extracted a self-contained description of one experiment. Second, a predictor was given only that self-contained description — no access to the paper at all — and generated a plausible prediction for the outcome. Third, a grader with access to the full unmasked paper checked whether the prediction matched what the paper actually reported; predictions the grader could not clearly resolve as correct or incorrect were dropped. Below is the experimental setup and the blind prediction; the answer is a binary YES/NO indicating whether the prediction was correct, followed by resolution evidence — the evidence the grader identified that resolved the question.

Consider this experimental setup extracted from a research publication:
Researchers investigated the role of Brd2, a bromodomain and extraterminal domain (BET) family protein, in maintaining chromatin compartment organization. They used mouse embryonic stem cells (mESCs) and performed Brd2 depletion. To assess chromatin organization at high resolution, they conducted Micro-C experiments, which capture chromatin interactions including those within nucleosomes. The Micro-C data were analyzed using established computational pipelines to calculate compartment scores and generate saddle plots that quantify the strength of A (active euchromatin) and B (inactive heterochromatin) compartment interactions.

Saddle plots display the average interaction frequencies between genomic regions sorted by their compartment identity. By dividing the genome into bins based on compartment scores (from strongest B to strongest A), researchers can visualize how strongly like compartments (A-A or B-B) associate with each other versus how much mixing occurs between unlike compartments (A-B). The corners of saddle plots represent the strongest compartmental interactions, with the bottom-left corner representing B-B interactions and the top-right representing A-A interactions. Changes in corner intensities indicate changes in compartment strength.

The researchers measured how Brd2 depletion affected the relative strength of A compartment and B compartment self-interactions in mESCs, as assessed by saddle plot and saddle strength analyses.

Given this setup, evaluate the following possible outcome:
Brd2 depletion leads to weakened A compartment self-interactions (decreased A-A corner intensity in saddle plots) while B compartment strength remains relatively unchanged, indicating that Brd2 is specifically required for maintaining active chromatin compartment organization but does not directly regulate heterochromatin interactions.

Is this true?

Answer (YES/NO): NO